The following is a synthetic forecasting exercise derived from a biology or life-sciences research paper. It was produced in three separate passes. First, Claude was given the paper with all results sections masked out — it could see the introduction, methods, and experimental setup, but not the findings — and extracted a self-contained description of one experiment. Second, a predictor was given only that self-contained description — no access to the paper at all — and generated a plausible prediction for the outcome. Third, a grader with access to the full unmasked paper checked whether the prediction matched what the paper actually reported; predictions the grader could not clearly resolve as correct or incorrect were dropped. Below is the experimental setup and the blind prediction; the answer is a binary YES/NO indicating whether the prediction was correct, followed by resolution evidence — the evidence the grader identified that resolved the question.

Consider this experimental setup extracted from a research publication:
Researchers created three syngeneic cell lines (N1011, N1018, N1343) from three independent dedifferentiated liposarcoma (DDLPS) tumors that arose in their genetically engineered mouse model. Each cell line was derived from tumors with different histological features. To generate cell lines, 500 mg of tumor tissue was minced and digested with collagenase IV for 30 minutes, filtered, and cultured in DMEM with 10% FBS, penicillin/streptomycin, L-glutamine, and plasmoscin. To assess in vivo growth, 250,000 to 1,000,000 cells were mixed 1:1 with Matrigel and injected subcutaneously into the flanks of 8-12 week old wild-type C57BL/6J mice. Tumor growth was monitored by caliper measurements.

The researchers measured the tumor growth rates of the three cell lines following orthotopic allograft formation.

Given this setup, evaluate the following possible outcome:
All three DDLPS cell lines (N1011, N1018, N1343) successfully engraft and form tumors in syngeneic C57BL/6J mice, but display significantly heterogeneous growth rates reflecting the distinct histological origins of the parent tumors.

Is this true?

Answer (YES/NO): YES